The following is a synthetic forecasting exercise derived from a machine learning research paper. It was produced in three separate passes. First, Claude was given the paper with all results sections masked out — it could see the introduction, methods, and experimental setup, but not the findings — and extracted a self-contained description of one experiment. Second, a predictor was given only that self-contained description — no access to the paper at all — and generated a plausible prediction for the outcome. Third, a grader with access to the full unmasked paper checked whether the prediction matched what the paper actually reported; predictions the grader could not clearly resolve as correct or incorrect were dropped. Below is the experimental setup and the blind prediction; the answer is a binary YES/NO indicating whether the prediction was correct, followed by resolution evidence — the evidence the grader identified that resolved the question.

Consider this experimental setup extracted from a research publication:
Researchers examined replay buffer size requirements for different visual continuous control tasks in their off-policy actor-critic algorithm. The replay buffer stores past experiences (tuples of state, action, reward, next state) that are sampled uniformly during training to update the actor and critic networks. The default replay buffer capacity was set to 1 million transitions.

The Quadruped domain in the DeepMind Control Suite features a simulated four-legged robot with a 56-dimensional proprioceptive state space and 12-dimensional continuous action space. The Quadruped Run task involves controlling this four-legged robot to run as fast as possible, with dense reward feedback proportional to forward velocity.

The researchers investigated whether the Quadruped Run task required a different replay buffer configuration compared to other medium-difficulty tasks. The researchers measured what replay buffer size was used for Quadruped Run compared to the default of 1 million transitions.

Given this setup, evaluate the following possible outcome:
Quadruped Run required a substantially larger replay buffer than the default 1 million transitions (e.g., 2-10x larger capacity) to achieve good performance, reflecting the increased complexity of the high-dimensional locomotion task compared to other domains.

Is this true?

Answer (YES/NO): NO